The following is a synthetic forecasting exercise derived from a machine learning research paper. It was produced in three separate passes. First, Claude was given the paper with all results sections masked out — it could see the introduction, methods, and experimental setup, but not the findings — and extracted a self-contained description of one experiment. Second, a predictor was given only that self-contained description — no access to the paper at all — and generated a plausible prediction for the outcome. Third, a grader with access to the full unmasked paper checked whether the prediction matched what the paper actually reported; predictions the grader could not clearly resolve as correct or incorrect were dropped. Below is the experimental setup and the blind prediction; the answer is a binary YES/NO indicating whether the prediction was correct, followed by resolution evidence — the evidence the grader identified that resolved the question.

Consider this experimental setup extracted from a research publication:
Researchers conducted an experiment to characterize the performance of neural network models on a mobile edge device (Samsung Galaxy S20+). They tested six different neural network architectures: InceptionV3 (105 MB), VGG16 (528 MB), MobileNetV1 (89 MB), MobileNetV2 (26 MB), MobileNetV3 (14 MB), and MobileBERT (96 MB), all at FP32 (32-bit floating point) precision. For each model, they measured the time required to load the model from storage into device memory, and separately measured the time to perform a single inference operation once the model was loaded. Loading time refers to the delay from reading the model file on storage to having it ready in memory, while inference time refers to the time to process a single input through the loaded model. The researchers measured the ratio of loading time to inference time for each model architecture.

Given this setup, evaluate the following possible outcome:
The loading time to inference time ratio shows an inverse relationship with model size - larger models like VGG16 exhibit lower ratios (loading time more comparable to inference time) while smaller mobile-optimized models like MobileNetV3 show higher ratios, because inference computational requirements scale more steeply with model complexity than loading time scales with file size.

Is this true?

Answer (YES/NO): NO